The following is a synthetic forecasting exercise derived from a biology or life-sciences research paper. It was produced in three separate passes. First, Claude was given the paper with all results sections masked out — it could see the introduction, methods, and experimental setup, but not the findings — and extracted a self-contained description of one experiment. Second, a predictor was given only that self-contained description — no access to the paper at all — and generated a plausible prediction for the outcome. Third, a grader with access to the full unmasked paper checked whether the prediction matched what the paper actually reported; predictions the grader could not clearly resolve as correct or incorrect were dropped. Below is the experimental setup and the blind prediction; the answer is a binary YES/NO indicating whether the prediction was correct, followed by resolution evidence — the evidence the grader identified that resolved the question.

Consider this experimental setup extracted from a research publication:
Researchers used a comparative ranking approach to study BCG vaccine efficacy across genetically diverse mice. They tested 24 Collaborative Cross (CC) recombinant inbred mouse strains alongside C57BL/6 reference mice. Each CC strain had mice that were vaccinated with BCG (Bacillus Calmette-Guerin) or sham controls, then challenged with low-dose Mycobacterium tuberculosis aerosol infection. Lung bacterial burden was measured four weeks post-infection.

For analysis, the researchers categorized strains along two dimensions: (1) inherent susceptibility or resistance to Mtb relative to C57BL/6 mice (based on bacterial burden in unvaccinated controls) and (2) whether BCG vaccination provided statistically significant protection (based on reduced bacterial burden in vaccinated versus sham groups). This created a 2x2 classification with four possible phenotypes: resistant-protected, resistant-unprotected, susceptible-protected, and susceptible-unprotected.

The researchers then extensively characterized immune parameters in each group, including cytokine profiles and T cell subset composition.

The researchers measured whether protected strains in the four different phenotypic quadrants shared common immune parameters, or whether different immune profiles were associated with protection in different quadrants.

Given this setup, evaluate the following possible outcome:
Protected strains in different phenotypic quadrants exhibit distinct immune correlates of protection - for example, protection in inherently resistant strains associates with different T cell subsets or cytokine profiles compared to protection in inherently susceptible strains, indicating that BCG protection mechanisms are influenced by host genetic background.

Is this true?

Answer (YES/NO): NO